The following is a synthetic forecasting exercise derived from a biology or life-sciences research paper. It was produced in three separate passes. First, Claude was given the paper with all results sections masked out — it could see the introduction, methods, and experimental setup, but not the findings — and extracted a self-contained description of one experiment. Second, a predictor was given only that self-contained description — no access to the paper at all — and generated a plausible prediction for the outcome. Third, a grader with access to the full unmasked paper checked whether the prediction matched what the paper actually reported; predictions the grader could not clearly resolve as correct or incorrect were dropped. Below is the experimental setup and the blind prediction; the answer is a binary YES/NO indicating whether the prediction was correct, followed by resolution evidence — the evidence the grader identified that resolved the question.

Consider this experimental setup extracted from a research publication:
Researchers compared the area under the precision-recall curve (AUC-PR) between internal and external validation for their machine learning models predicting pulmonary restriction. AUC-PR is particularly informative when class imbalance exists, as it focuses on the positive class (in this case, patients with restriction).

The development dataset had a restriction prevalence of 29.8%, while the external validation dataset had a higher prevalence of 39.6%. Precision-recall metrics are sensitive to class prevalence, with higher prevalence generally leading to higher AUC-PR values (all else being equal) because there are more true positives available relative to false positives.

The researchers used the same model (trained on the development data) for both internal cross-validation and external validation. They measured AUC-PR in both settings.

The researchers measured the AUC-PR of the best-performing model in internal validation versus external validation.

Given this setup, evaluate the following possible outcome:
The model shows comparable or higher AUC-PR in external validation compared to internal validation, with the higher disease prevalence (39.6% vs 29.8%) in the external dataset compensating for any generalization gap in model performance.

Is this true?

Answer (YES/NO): NO